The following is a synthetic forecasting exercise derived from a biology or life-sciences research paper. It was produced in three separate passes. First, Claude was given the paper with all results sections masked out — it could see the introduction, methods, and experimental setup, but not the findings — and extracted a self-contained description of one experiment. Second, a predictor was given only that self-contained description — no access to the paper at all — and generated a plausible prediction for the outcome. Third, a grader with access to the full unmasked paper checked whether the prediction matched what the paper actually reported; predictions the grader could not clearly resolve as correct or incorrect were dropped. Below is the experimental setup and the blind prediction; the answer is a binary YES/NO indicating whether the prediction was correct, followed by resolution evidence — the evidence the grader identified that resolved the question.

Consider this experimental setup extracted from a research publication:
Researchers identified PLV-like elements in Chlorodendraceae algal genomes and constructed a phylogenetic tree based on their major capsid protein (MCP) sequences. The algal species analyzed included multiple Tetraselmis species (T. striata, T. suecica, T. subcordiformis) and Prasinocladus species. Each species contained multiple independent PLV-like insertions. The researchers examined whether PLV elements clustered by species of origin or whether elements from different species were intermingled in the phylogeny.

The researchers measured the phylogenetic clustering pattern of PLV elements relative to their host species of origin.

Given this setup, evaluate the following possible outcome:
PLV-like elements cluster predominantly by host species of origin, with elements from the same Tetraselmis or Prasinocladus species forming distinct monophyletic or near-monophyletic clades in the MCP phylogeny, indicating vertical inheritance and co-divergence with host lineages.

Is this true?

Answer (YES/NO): NO